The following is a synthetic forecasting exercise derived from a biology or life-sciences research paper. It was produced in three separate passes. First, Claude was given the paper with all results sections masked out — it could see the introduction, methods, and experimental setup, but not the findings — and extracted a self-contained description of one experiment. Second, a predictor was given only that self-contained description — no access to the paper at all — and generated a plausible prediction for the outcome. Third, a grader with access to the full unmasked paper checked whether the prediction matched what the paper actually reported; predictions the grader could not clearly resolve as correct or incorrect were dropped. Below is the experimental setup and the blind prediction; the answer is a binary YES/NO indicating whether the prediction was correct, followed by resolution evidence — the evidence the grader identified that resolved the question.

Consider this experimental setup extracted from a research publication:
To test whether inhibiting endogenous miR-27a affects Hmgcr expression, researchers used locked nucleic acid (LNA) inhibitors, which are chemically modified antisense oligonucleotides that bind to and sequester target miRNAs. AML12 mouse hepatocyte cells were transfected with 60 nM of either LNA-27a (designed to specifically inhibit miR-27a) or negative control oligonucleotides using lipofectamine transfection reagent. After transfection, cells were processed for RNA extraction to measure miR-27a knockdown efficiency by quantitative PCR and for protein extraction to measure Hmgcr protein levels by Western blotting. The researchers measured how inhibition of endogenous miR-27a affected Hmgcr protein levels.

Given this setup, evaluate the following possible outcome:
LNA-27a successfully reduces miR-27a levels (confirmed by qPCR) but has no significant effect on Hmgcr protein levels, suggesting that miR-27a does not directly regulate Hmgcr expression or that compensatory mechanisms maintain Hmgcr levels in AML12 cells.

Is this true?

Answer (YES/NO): NO